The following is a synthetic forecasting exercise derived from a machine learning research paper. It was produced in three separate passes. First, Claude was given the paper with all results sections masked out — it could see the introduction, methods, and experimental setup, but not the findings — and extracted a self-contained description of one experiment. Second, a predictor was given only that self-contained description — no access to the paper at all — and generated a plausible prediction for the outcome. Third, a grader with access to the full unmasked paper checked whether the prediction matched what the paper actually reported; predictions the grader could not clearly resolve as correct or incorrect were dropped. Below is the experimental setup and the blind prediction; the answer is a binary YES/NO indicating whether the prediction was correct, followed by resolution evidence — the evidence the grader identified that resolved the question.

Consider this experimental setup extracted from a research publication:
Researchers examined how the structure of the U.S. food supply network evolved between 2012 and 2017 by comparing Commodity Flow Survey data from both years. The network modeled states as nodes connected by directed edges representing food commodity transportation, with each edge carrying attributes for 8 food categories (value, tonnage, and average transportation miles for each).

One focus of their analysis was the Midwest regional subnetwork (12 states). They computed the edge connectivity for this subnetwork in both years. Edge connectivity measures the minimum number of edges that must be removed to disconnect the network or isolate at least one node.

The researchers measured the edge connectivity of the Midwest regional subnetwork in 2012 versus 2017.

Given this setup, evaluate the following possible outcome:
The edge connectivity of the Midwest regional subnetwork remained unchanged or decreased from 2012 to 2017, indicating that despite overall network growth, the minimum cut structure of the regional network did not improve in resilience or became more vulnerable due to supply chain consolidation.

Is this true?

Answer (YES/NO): NO